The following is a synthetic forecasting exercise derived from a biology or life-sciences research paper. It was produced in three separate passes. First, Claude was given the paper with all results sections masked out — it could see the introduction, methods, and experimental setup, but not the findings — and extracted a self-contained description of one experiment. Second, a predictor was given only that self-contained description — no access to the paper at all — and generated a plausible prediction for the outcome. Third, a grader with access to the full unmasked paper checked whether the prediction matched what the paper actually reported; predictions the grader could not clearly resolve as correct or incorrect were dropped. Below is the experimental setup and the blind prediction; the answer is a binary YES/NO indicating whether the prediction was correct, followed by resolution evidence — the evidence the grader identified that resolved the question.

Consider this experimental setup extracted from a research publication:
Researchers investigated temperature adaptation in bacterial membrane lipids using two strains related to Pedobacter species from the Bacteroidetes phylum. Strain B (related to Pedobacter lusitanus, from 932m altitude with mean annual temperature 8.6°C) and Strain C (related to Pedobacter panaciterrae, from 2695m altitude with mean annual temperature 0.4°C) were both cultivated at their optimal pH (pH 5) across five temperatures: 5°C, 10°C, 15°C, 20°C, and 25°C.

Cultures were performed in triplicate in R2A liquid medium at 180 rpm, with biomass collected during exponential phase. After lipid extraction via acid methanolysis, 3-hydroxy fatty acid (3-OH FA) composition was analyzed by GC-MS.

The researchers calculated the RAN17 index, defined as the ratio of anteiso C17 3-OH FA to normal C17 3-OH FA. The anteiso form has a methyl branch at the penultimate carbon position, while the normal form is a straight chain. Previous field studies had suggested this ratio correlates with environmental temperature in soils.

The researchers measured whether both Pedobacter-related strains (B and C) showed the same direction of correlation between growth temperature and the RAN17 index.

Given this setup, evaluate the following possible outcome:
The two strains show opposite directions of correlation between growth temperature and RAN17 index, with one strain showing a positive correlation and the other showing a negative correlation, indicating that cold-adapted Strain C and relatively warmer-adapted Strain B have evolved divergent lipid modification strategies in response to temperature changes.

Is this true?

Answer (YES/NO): NO